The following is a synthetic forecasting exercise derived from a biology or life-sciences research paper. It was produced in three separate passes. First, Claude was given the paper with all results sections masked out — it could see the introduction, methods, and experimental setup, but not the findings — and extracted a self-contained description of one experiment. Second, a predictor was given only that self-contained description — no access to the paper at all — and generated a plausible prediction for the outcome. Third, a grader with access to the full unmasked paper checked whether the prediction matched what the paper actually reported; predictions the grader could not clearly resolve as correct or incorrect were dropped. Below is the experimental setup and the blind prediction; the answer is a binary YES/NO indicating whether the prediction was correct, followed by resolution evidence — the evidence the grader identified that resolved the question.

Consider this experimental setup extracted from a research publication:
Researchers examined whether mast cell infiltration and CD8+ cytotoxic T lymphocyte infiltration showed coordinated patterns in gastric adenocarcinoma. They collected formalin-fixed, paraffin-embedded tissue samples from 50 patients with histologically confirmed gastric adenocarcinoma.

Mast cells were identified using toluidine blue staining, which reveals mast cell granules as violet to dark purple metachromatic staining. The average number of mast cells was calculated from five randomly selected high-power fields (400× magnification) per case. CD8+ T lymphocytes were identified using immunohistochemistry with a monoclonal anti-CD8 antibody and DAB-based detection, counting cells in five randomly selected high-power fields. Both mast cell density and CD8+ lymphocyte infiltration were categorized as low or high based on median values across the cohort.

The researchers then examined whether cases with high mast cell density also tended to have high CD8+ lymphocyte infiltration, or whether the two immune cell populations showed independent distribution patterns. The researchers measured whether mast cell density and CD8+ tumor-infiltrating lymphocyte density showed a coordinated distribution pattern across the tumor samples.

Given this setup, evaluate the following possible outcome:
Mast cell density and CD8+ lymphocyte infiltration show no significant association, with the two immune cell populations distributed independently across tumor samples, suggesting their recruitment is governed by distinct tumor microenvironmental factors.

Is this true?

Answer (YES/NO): NO